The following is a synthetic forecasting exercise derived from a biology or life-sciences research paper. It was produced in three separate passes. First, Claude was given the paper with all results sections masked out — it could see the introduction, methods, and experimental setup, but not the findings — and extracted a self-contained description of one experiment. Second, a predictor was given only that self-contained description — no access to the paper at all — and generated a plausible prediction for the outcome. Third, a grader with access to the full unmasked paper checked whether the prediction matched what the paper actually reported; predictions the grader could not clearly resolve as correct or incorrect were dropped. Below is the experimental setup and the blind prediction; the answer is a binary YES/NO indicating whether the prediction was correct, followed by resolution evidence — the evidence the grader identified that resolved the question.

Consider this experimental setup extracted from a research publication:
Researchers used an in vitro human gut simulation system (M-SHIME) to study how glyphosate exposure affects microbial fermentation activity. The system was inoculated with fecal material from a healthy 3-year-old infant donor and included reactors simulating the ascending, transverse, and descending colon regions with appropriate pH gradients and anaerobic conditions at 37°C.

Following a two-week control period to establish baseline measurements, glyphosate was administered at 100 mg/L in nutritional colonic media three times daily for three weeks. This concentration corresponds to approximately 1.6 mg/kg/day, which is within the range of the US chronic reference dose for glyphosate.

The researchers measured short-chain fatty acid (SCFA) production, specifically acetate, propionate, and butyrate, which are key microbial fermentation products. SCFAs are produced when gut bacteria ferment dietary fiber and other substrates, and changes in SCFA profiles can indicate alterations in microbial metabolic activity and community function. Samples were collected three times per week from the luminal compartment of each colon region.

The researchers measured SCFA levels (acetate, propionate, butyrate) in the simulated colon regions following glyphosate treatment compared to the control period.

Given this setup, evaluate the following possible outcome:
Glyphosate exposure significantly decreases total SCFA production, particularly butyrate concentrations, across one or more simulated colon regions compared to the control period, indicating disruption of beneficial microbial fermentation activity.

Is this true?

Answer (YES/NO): NO